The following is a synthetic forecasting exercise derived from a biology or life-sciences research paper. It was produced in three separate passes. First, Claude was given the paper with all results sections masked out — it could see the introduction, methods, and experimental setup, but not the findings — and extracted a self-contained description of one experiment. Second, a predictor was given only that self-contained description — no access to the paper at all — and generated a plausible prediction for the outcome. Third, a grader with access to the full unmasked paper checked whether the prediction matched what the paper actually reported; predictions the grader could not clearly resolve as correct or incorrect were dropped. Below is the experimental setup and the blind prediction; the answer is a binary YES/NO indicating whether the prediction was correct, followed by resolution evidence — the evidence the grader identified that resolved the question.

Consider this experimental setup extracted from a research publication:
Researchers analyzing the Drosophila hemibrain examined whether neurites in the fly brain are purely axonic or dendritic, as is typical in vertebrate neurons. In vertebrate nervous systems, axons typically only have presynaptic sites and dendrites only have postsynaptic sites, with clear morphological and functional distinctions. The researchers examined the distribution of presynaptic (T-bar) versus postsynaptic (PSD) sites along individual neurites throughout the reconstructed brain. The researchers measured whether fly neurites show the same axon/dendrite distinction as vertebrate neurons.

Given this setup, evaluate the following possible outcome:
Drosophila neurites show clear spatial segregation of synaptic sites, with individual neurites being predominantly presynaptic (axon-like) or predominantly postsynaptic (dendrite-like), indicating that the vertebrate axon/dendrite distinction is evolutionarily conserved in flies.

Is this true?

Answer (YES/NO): NO